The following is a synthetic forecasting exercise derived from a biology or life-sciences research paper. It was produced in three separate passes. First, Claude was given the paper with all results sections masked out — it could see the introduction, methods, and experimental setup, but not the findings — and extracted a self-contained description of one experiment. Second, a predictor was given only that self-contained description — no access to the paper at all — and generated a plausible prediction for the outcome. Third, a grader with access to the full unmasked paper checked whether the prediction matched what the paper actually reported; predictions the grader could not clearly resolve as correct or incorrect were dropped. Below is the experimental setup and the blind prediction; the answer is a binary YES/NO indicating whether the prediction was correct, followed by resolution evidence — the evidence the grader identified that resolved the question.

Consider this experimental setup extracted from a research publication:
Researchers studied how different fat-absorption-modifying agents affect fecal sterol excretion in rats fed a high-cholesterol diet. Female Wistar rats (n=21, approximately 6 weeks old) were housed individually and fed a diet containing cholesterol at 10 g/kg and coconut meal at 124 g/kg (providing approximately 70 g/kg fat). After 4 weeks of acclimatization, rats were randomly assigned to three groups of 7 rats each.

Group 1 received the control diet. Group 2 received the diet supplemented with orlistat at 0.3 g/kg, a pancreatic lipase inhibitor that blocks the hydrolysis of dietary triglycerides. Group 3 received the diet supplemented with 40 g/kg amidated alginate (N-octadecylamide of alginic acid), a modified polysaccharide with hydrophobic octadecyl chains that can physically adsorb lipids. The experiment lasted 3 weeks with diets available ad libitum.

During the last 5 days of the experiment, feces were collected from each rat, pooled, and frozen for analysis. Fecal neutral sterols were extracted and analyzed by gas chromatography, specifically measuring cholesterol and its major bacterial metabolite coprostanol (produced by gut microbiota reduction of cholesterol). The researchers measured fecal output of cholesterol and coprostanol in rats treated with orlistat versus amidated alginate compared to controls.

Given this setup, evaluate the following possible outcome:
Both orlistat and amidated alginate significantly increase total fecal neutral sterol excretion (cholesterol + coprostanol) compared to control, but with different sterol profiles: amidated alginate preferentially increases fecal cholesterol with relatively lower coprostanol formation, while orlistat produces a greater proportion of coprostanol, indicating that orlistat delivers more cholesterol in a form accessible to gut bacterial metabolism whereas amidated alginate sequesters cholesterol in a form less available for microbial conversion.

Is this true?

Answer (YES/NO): NO